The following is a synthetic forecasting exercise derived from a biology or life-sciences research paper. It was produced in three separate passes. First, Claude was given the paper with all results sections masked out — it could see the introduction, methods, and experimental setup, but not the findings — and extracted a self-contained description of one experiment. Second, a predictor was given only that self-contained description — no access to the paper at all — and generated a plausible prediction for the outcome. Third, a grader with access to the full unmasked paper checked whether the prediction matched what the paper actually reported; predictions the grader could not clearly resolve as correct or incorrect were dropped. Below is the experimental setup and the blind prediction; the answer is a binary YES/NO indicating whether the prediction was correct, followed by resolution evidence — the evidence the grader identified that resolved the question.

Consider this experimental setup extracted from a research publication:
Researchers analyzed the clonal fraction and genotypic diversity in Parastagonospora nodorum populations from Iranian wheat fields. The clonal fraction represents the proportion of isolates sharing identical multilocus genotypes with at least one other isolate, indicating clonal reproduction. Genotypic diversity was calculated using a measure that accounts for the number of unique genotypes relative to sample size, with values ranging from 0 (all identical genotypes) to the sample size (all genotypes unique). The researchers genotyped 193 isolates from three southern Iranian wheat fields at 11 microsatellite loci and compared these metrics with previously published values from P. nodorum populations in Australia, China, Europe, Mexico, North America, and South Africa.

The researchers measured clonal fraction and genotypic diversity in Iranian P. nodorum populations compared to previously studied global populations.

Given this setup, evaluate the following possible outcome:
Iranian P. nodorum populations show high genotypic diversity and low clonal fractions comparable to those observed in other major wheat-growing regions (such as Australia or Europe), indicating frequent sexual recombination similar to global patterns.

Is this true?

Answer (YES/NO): NO